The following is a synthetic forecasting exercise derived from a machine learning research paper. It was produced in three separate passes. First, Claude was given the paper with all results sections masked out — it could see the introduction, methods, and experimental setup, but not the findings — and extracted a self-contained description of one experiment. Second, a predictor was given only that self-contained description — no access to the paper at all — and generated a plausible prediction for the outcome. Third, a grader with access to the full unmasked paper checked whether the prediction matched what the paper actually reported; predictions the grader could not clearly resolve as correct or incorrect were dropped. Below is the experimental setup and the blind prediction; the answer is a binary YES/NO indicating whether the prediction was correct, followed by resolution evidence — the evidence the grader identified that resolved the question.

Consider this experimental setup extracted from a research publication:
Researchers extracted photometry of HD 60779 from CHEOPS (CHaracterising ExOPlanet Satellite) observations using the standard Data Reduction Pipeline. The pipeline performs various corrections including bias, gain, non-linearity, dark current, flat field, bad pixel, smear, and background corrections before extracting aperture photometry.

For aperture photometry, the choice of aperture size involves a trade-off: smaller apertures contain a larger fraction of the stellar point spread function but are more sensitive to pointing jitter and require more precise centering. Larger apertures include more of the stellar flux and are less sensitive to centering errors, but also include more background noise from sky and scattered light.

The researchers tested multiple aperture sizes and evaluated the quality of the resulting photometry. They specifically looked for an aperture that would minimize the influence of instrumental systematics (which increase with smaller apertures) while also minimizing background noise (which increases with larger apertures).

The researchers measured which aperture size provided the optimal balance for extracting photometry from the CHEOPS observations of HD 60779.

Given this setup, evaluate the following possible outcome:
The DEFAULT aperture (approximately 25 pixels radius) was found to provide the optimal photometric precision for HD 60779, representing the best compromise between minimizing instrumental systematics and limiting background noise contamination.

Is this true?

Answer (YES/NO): NO